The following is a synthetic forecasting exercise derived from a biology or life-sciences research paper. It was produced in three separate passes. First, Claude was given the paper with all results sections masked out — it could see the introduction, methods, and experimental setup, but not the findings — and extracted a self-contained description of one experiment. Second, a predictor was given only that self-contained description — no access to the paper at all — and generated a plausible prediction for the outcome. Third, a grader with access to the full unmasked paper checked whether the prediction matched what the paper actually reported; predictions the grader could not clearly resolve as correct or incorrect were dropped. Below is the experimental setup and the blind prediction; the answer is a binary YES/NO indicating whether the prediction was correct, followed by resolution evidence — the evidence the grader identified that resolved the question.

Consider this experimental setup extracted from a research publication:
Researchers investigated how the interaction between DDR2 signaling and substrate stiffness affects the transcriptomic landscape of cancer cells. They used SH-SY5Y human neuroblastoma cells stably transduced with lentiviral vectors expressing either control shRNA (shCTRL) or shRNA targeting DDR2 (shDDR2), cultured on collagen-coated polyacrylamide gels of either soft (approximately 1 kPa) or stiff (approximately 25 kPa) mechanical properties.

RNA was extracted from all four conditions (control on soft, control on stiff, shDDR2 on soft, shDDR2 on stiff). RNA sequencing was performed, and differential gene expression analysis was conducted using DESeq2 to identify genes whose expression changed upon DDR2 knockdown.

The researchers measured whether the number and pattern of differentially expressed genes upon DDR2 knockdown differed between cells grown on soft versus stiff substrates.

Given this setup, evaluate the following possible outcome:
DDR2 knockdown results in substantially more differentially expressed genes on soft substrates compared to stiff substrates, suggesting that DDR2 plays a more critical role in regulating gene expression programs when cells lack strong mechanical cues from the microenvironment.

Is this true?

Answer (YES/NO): YES